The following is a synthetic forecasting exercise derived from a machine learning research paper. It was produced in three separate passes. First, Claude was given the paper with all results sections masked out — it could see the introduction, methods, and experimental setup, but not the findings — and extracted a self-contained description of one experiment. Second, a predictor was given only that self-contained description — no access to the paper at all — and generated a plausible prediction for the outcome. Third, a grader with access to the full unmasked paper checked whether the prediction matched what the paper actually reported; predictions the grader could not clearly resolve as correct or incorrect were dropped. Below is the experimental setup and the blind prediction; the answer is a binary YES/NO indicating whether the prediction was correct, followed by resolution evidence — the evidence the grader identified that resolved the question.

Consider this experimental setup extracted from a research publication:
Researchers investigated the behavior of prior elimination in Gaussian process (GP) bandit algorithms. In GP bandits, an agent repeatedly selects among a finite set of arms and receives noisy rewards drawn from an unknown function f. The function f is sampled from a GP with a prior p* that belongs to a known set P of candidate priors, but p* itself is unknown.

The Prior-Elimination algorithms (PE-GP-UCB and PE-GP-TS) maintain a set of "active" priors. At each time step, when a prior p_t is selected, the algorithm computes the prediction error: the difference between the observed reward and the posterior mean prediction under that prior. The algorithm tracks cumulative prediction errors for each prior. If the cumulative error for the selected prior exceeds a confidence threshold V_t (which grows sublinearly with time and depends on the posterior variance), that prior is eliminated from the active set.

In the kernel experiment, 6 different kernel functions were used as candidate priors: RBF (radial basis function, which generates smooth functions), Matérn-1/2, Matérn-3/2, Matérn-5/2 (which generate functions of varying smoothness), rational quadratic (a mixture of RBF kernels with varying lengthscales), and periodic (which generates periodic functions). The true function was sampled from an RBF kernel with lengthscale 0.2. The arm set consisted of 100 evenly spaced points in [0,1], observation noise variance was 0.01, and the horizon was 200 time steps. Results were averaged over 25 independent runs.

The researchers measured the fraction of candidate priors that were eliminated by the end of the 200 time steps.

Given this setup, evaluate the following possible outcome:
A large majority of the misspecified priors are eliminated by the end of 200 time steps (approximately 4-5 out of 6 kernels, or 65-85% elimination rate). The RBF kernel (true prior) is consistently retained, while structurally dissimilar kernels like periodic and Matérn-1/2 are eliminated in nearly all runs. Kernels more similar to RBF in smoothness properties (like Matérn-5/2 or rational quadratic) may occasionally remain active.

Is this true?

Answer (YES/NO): NO